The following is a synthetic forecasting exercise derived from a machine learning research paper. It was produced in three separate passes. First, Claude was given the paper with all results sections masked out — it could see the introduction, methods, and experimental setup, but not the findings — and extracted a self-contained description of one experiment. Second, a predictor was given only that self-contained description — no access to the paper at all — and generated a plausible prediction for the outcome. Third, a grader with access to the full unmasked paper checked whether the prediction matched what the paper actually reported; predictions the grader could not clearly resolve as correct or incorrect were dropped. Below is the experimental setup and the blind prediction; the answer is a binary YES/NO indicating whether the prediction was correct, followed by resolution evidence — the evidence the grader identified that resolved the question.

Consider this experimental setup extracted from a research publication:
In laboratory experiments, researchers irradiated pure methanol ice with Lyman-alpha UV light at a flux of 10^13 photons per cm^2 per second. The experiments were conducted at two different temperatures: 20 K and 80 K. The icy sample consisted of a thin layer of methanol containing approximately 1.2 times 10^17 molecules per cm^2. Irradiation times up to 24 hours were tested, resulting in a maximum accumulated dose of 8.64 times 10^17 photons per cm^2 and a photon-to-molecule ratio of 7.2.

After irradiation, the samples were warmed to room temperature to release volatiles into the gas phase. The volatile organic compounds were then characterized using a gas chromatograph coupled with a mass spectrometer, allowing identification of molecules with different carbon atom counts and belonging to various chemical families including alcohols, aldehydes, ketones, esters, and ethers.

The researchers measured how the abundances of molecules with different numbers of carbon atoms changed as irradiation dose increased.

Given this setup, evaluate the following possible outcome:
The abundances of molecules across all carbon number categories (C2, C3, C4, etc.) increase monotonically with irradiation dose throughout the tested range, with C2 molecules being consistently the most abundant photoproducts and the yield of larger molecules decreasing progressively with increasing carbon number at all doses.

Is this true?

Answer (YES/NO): NO